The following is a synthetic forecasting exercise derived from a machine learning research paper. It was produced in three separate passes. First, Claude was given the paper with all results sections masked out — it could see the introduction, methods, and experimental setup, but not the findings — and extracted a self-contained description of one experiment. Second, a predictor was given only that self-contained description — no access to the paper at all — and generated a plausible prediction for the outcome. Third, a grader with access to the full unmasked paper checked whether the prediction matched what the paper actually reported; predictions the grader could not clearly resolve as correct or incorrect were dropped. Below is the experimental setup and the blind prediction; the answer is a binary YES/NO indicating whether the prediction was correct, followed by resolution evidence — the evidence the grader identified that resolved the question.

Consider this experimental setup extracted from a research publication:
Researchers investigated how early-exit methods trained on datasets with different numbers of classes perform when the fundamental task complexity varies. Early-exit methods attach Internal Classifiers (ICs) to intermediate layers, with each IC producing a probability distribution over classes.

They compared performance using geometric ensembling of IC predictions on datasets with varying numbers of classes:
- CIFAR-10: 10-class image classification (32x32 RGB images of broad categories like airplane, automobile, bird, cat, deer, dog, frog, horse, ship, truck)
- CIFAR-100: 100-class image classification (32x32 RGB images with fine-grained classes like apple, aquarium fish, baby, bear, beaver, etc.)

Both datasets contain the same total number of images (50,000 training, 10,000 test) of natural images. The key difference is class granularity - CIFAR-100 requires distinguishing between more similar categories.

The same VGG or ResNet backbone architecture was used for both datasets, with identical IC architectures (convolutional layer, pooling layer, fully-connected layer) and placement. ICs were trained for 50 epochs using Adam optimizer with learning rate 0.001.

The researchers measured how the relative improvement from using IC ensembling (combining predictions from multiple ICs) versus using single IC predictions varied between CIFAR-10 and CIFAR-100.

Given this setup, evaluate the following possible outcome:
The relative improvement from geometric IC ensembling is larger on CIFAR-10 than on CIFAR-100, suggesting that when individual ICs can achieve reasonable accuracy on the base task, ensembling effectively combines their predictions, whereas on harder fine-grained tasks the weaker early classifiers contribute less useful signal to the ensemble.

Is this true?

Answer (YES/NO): NO